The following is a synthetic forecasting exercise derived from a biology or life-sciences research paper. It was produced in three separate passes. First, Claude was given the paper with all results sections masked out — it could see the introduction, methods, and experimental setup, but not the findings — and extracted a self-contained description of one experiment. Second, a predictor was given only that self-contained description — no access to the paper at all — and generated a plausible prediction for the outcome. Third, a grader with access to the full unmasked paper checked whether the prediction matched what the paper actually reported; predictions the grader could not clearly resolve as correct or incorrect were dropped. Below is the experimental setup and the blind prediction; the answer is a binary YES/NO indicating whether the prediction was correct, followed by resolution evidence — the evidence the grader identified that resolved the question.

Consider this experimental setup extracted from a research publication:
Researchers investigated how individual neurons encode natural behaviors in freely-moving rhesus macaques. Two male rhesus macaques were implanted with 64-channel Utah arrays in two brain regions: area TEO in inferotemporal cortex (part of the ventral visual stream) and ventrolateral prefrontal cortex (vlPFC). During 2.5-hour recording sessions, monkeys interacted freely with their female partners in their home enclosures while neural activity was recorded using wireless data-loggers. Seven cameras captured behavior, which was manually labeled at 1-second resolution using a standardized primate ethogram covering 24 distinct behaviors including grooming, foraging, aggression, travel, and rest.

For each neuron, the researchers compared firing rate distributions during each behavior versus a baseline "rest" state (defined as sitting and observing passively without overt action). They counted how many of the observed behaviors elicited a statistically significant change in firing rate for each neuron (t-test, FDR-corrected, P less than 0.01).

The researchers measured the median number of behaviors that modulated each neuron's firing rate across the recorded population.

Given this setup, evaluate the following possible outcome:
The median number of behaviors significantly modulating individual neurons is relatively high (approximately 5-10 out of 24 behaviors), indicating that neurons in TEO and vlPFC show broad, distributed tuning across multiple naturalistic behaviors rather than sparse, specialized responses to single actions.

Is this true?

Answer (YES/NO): YES